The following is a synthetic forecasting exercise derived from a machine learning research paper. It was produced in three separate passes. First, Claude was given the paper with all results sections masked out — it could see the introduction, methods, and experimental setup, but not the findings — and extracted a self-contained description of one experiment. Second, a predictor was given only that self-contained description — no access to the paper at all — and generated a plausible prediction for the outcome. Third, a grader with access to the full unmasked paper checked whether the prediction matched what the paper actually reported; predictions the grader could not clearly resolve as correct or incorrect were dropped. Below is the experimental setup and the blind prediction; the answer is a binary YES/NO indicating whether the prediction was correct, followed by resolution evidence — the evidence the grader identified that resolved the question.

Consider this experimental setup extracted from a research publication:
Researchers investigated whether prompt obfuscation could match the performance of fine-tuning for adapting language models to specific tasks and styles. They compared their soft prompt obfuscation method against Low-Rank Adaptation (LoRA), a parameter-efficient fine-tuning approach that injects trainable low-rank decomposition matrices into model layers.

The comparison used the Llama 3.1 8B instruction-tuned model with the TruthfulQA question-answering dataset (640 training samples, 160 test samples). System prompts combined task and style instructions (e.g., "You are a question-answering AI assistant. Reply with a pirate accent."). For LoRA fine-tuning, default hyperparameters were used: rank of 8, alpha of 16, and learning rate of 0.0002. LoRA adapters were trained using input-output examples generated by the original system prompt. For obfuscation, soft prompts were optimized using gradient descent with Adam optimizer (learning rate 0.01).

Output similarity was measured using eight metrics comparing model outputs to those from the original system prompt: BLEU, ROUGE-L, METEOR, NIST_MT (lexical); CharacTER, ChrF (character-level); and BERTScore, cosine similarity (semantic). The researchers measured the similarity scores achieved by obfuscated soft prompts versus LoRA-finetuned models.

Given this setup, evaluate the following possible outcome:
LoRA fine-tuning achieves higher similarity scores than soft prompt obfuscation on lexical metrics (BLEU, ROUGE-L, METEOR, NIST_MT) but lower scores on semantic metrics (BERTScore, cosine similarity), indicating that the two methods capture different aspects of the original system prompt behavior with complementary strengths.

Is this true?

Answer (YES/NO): NO